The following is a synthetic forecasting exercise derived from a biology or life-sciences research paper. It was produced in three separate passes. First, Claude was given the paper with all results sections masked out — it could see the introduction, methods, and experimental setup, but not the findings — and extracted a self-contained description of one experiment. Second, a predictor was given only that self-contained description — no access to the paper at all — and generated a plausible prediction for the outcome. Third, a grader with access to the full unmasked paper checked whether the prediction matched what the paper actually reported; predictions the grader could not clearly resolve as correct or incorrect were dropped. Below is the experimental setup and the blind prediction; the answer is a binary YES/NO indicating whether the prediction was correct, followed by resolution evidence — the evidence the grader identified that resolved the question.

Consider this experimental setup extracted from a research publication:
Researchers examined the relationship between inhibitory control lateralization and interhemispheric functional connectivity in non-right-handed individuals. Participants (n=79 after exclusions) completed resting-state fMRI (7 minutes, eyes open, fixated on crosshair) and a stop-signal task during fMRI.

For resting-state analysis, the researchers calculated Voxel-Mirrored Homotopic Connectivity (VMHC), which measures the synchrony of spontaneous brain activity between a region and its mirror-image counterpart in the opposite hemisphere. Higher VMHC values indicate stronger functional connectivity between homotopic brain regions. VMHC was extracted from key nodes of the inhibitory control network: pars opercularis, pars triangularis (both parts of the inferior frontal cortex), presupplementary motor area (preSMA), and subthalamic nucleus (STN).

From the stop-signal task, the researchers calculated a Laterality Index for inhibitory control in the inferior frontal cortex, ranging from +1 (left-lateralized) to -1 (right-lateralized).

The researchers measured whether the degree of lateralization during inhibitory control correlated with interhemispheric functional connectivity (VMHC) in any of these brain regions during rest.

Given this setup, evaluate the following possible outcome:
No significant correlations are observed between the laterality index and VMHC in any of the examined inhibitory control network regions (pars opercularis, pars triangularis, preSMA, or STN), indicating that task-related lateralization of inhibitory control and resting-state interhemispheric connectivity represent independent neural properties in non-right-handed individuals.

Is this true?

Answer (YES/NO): NO